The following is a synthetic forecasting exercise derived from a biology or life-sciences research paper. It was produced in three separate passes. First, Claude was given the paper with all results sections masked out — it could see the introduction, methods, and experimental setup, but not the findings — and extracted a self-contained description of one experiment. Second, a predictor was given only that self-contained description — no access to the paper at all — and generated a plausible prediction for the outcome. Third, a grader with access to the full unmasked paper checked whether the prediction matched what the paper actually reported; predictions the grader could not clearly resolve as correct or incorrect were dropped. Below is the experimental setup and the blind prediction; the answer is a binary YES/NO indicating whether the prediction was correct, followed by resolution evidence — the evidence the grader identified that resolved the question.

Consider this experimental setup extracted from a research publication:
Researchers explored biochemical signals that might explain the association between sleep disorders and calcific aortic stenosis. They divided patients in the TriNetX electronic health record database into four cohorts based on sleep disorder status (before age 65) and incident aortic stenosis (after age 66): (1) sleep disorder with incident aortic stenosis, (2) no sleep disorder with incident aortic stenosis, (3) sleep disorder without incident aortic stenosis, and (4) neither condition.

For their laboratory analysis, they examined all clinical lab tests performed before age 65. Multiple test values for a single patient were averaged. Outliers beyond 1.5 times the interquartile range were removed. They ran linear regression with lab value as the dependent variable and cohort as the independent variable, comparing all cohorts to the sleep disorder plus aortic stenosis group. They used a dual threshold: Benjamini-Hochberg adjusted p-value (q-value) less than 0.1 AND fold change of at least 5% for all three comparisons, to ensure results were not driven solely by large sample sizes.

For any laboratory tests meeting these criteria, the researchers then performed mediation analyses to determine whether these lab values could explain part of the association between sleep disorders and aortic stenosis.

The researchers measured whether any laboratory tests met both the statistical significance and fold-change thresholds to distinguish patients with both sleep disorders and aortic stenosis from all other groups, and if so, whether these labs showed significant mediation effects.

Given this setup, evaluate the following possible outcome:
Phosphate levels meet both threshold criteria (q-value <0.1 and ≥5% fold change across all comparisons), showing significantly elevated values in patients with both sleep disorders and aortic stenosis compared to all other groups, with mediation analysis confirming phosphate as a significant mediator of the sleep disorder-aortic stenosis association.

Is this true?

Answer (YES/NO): NO